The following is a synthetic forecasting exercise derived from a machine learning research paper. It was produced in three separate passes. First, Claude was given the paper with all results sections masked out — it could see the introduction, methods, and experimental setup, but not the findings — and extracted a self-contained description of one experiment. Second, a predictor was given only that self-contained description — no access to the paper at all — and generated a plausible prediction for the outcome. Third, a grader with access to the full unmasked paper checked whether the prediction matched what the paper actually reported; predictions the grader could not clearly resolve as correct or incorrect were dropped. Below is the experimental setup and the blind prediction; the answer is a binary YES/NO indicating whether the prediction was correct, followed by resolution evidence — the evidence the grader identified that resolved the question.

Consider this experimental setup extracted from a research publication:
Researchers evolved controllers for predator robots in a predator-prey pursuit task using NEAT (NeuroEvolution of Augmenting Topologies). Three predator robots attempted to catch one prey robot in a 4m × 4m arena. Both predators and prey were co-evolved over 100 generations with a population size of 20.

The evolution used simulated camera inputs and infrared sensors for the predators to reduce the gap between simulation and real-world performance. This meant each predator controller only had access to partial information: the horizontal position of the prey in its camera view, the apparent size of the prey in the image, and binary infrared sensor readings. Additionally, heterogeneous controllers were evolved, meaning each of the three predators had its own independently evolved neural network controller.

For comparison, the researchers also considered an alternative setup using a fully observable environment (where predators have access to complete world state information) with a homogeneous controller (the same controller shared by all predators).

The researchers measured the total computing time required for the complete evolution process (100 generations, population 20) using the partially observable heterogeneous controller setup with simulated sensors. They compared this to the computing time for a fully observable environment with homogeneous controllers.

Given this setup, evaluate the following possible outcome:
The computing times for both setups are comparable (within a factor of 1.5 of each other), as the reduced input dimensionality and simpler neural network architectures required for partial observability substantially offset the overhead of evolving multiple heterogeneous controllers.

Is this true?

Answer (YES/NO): NO